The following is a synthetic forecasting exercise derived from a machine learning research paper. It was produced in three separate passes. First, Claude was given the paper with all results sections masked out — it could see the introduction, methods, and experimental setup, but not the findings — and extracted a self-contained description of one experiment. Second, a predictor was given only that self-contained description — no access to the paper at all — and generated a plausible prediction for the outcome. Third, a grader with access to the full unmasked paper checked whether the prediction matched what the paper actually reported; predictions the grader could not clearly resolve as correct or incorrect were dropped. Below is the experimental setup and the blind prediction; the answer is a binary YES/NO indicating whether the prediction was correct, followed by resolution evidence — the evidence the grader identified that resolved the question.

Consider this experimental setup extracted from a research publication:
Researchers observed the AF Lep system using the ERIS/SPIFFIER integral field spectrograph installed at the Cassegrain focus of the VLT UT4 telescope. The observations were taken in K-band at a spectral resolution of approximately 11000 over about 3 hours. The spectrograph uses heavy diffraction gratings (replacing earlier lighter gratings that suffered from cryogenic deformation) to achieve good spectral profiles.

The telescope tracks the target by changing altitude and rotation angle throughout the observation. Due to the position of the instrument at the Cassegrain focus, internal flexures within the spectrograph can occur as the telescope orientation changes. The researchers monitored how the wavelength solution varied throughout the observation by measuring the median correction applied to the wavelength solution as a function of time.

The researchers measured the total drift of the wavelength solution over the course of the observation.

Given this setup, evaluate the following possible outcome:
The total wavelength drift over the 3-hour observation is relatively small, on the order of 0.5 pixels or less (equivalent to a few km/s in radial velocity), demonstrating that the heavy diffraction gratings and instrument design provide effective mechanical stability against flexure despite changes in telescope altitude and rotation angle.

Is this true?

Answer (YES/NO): NO